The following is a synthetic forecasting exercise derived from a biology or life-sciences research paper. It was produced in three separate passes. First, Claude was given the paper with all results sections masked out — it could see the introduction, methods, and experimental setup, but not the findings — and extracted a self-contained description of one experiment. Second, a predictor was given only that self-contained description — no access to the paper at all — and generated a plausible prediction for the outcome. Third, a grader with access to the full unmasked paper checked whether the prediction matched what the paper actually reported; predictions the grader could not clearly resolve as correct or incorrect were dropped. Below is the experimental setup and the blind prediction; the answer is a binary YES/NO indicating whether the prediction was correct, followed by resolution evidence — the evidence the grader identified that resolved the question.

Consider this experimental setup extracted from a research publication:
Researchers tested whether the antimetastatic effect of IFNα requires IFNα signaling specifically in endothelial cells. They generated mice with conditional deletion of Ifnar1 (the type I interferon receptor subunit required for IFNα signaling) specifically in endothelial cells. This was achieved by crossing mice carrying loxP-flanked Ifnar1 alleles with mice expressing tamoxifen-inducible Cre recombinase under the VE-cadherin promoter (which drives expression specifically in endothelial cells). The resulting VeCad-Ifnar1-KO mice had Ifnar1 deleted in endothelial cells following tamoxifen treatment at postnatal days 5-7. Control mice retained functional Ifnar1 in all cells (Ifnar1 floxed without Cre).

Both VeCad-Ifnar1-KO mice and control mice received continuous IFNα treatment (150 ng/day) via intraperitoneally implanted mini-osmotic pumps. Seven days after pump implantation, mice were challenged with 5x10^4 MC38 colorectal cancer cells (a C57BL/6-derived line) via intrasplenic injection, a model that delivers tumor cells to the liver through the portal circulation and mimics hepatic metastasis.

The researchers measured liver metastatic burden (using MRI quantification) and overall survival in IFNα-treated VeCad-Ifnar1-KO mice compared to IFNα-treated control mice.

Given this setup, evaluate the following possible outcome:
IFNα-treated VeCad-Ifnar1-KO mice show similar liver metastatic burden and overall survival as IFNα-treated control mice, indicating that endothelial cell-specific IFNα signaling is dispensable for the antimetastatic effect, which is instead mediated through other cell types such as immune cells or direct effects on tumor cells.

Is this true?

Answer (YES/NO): NO